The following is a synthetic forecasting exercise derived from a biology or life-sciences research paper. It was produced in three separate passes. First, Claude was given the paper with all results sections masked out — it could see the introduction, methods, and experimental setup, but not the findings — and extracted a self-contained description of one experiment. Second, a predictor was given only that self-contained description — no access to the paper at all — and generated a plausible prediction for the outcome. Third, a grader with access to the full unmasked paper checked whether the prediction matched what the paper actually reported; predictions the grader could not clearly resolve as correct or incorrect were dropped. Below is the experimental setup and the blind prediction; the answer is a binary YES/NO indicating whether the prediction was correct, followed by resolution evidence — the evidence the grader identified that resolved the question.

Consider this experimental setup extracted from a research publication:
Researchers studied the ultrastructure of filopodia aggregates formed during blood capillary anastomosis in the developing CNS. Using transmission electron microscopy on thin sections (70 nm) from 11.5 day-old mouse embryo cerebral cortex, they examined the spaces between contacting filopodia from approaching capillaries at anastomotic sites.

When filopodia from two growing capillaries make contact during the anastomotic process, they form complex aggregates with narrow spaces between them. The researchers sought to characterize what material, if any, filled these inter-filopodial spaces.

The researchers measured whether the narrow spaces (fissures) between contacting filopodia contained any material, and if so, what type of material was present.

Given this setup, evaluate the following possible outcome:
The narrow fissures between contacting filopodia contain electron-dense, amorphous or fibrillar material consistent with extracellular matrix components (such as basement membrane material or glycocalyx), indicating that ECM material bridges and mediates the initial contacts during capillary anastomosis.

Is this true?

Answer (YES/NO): YES